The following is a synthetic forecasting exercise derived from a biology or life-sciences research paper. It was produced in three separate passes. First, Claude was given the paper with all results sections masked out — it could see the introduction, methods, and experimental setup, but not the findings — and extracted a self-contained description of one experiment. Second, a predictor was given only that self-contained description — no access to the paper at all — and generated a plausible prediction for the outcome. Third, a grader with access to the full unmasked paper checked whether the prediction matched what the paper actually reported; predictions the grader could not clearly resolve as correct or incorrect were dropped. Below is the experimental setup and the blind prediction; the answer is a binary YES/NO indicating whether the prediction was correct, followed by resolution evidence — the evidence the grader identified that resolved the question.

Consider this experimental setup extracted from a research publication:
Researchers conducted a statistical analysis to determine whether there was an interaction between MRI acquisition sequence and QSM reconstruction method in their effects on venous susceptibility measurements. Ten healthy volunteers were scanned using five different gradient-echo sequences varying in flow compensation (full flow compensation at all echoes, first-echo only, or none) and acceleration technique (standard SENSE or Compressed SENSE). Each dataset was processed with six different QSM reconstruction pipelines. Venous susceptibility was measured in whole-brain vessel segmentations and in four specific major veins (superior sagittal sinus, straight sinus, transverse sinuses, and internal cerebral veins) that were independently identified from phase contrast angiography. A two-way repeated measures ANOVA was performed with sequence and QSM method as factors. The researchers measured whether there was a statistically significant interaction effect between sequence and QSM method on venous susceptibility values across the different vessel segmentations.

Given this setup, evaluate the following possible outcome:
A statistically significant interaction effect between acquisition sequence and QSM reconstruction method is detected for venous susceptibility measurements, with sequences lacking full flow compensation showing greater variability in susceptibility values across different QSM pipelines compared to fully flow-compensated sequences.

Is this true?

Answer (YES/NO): NO